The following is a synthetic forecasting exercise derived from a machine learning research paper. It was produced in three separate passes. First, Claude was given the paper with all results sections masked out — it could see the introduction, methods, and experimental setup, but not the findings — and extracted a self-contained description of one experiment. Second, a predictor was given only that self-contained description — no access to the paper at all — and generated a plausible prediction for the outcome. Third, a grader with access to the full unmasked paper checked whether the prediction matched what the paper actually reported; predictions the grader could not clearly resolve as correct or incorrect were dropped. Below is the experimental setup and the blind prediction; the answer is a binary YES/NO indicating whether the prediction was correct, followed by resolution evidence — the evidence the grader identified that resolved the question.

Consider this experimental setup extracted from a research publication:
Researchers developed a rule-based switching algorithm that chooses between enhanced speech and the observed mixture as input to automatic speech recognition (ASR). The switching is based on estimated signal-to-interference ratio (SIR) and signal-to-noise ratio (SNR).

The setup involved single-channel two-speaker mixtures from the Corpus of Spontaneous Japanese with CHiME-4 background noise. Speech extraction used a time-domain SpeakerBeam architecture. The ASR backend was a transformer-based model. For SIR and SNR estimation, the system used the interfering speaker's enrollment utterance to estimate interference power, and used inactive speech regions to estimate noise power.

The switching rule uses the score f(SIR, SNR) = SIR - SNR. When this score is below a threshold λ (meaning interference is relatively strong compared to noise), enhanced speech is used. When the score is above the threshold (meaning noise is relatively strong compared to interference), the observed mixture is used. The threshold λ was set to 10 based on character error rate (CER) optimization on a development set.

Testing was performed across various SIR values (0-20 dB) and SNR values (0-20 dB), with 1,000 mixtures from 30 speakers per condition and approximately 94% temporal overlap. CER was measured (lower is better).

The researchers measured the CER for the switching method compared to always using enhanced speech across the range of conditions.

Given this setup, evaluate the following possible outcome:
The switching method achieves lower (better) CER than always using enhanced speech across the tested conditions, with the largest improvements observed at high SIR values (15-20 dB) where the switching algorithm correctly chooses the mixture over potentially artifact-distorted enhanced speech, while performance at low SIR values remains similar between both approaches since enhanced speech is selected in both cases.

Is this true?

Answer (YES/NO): YES